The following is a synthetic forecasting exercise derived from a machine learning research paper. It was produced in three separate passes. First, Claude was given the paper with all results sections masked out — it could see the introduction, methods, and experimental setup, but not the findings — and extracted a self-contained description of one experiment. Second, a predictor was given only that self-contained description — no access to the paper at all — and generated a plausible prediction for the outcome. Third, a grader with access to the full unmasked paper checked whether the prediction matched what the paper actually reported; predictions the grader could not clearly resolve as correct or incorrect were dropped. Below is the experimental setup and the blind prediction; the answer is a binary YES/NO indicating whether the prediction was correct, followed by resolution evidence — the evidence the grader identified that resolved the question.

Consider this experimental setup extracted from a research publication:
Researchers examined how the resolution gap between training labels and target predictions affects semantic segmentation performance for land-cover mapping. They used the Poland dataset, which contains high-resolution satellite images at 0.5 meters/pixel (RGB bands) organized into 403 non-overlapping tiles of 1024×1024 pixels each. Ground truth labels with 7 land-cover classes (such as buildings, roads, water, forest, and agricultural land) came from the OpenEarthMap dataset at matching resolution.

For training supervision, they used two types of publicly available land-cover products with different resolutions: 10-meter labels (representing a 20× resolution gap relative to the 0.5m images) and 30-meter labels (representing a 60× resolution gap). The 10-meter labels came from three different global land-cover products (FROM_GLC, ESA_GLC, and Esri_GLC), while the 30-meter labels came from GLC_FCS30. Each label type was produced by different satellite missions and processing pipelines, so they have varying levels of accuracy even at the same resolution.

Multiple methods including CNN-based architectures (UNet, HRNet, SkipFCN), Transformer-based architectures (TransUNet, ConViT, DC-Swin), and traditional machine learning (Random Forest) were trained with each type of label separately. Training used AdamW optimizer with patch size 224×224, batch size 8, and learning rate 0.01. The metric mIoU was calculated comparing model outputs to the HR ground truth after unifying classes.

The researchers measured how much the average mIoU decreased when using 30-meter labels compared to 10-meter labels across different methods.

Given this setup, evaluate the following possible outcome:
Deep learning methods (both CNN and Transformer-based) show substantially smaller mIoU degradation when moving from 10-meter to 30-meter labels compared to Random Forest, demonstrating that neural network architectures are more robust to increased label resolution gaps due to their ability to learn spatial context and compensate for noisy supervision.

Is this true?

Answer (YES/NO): NO